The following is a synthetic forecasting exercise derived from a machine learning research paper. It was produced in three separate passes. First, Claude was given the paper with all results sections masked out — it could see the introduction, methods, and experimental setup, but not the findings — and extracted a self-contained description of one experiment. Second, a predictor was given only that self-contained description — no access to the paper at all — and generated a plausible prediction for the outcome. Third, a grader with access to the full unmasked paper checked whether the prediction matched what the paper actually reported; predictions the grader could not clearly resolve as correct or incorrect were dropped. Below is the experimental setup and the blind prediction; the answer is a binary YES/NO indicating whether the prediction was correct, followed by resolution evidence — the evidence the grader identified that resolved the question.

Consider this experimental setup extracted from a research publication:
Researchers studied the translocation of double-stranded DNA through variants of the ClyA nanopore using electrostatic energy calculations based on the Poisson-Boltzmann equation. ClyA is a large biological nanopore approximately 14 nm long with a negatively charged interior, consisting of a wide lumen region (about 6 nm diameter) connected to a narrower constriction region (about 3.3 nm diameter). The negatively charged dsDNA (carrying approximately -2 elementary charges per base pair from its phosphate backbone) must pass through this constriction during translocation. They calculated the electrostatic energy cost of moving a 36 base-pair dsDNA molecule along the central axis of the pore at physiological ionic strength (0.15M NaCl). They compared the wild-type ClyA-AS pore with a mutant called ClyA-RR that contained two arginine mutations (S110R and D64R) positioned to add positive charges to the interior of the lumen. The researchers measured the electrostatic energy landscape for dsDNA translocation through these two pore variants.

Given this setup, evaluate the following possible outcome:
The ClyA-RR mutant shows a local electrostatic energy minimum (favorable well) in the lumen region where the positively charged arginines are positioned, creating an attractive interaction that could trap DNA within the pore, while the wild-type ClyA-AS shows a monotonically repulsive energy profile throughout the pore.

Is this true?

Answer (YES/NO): YES